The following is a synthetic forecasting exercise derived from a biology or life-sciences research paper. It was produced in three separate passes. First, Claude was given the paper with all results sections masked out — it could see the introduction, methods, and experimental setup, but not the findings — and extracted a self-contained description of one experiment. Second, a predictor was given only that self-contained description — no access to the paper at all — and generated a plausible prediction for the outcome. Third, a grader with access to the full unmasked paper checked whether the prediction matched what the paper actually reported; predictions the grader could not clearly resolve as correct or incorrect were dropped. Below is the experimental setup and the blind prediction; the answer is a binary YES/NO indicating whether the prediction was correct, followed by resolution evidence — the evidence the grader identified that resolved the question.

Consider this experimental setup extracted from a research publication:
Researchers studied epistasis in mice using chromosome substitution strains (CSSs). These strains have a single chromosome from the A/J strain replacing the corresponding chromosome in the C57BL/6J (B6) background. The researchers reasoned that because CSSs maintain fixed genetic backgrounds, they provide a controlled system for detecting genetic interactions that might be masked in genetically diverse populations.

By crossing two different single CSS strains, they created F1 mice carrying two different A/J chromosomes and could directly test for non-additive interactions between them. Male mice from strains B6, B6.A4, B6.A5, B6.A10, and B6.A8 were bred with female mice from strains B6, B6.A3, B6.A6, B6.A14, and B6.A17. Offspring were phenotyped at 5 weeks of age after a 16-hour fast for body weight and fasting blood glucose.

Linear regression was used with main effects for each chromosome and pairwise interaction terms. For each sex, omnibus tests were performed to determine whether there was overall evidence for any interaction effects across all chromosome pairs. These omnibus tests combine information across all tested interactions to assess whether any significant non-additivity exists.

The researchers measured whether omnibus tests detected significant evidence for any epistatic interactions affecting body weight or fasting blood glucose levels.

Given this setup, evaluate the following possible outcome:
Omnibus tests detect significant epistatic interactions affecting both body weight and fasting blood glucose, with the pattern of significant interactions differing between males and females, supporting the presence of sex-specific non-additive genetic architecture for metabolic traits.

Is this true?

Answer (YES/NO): NO